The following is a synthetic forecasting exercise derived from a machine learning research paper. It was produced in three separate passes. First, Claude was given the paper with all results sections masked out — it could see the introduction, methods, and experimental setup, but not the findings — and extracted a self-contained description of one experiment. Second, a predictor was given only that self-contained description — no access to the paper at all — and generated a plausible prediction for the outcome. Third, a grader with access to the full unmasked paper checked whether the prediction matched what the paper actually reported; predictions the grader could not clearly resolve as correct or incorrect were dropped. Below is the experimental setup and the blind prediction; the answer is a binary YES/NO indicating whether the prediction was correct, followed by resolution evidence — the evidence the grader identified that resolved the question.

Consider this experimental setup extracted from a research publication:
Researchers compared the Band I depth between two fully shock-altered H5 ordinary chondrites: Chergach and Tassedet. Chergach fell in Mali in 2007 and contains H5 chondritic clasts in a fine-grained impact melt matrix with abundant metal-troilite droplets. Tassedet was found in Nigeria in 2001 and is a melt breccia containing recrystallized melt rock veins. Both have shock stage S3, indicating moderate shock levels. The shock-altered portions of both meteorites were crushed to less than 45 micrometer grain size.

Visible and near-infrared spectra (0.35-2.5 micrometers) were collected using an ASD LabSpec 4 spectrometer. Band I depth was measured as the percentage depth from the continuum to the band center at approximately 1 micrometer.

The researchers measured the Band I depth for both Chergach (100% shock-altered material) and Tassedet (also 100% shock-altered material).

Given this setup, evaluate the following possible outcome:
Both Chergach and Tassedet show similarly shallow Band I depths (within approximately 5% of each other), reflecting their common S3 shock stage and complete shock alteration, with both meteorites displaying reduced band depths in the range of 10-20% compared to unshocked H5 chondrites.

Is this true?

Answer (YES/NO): NO